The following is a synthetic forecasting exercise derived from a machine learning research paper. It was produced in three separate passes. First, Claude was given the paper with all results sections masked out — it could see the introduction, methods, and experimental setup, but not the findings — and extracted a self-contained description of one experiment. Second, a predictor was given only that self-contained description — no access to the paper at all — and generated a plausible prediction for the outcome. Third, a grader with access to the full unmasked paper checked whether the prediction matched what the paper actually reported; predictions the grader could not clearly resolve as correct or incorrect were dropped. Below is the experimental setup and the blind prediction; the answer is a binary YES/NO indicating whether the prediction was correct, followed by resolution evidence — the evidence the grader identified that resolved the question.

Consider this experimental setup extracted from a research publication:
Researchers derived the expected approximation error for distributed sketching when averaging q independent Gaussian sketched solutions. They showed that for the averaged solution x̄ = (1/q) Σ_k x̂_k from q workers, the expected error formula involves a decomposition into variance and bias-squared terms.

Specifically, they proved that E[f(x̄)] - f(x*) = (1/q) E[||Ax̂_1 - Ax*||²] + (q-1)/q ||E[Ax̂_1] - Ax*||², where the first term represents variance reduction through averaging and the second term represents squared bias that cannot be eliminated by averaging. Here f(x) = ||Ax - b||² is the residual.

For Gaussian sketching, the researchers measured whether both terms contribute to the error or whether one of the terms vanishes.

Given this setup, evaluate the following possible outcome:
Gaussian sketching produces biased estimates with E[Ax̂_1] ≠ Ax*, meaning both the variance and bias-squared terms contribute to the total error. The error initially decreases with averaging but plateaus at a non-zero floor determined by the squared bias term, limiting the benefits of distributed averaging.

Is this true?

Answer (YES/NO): NO